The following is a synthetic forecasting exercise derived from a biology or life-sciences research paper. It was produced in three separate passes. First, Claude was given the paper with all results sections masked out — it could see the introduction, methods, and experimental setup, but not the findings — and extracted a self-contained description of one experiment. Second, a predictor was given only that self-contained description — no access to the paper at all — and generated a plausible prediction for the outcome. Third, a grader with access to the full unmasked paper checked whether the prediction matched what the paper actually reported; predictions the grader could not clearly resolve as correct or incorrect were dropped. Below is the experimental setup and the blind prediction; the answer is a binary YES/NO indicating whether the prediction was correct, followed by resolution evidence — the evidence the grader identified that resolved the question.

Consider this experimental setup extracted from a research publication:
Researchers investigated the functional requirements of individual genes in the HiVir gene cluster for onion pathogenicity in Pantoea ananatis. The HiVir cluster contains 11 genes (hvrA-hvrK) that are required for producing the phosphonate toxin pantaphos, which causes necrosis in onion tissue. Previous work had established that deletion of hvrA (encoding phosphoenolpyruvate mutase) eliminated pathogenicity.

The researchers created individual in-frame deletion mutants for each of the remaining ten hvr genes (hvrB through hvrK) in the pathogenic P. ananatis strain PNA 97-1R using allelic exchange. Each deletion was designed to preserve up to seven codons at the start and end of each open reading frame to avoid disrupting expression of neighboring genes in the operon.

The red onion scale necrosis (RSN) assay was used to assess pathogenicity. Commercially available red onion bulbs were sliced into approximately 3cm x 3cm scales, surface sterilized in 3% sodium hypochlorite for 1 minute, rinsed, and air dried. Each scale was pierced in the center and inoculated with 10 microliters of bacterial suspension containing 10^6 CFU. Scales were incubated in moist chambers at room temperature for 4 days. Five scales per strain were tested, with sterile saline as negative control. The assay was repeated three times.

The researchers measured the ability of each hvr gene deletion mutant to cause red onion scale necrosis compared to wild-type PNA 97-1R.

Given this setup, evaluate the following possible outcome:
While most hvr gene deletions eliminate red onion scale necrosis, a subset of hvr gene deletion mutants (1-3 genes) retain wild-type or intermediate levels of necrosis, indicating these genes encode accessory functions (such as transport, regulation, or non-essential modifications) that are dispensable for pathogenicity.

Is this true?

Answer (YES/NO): NO